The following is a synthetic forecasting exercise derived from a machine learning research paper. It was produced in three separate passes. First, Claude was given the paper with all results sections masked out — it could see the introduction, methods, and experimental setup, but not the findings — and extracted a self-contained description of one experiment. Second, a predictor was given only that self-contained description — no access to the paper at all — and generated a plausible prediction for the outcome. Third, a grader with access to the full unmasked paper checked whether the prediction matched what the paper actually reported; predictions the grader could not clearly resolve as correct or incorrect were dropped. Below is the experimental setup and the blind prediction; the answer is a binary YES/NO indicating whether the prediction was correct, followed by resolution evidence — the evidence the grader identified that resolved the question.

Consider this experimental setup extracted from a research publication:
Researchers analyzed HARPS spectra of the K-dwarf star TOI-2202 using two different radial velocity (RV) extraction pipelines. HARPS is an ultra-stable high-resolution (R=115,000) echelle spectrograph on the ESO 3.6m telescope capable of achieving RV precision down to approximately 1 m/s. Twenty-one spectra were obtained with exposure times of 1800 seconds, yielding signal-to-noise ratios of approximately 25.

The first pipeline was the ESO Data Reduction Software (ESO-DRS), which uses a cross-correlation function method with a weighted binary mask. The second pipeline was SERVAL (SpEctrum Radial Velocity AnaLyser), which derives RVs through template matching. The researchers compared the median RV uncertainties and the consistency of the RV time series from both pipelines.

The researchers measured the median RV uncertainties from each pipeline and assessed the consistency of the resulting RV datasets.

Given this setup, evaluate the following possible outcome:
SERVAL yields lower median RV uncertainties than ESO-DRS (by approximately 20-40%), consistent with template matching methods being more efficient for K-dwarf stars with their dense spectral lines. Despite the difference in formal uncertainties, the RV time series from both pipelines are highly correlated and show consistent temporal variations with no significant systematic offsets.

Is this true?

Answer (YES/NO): NO